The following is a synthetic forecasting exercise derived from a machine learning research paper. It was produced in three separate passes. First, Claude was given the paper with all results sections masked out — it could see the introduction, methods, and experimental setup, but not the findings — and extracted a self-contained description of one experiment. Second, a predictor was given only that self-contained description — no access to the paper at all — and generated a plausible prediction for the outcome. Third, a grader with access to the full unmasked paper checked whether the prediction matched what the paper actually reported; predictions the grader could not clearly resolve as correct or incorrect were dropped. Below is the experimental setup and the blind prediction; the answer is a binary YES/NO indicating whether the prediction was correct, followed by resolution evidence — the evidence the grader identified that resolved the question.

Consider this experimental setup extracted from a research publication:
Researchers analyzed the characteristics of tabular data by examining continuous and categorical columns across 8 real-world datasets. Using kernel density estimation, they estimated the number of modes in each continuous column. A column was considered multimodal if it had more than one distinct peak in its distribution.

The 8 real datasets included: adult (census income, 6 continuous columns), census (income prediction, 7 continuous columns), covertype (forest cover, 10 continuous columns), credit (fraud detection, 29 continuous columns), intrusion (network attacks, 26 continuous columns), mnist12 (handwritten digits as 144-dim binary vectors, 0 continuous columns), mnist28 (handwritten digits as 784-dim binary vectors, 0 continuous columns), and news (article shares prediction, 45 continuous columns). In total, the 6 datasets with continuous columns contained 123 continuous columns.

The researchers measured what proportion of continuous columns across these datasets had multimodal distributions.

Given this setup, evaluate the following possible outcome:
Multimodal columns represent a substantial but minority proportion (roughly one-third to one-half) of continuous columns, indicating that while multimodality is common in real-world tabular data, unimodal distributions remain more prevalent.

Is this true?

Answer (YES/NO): YES